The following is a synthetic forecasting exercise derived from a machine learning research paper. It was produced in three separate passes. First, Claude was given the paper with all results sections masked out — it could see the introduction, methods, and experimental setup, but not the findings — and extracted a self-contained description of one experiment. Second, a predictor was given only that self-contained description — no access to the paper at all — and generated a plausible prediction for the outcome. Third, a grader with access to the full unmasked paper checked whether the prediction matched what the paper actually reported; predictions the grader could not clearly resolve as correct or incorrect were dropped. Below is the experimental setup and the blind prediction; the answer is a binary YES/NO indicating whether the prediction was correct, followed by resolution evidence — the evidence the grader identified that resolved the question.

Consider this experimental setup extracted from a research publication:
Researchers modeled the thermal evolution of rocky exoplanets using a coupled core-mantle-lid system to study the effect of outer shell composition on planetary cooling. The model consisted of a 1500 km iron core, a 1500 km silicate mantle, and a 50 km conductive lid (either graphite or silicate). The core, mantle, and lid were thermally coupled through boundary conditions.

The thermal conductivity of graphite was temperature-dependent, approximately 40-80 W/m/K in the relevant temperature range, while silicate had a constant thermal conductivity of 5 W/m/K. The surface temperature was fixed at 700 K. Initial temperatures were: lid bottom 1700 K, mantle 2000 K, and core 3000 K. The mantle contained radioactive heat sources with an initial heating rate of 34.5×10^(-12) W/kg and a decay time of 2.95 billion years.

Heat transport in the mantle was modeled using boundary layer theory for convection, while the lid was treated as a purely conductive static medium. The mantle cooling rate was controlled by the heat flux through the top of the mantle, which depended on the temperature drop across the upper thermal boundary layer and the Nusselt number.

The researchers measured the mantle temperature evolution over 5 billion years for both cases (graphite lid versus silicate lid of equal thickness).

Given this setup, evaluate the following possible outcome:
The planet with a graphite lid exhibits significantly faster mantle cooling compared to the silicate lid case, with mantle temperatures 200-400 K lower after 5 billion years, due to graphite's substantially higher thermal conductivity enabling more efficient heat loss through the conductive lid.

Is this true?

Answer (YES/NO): NO